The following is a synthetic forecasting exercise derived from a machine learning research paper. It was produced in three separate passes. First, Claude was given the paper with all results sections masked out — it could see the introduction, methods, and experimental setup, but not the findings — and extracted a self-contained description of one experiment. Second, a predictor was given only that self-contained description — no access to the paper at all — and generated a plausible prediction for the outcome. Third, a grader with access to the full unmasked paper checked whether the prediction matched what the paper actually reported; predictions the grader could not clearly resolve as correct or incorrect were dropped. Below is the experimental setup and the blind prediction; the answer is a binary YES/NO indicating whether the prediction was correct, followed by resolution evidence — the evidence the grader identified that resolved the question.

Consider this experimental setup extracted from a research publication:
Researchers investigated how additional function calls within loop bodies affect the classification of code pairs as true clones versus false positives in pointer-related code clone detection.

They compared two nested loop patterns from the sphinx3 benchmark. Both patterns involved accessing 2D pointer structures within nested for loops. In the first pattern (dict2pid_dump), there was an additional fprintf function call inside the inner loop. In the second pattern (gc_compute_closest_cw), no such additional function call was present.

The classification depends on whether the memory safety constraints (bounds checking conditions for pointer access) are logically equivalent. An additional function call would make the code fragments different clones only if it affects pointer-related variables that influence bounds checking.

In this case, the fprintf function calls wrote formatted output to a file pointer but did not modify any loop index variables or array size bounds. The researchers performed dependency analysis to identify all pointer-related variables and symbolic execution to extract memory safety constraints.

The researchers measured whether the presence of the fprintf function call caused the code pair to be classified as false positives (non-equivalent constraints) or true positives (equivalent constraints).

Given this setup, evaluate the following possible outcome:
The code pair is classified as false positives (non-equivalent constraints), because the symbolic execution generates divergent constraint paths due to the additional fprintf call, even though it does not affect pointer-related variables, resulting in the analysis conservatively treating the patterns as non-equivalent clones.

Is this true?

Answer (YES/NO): NO